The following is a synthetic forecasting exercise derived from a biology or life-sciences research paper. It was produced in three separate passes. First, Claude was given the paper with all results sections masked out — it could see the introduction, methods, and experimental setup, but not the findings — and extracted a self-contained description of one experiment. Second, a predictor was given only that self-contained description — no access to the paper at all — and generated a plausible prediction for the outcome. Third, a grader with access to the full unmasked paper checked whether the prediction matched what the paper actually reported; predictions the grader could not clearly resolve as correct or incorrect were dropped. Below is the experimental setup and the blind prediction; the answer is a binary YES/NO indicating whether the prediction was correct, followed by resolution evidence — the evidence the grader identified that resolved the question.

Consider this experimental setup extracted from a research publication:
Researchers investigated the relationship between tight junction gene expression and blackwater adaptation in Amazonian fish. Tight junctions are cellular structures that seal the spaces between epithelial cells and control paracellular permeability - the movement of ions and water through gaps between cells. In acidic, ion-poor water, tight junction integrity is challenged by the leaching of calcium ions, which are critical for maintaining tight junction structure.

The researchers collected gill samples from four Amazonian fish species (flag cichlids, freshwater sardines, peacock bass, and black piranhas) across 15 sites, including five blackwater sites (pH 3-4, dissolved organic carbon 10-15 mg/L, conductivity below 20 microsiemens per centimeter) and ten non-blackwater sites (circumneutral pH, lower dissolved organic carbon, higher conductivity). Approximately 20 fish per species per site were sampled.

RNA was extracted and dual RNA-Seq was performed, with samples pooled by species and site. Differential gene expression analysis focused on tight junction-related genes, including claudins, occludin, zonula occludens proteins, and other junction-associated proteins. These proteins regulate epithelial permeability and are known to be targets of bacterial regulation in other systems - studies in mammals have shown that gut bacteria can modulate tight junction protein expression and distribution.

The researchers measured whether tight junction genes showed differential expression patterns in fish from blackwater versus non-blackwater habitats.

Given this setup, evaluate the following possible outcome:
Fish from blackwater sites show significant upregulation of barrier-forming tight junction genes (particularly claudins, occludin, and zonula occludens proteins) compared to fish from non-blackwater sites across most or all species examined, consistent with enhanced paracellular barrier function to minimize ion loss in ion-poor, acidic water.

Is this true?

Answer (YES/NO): NO